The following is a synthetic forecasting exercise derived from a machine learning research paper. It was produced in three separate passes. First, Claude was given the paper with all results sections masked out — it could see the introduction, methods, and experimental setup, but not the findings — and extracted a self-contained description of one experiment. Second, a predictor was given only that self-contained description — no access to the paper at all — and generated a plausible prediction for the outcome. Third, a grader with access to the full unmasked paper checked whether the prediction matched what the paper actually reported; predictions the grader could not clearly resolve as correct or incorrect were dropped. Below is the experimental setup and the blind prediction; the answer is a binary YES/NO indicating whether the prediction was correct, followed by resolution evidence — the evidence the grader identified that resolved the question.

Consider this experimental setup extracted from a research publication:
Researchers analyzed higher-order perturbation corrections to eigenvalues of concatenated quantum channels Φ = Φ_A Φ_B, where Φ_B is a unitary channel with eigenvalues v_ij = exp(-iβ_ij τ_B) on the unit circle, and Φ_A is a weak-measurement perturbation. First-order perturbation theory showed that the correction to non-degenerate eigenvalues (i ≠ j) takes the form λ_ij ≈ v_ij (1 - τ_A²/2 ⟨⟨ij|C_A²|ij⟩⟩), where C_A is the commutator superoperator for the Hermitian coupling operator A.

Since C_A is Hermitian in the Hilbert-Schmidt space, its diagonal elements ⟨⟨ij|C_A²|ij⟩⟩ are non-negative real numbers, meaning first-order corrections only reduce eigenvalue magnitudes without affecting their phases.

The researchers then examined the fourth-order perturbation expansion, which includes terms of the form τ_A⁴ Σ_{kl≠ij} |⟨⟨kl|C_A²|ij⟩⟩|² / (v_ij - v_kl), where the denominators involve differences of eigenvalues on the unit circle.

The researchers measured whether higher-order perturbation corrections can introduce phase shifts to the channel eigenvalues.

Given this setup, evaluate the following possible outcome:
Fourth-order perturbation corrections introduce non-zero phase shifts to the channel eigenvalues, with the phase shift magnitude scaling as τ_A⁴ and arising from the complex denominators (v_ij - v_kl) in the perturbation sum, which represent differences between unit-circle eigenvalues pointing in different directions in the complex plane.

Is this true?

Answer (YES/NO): YES